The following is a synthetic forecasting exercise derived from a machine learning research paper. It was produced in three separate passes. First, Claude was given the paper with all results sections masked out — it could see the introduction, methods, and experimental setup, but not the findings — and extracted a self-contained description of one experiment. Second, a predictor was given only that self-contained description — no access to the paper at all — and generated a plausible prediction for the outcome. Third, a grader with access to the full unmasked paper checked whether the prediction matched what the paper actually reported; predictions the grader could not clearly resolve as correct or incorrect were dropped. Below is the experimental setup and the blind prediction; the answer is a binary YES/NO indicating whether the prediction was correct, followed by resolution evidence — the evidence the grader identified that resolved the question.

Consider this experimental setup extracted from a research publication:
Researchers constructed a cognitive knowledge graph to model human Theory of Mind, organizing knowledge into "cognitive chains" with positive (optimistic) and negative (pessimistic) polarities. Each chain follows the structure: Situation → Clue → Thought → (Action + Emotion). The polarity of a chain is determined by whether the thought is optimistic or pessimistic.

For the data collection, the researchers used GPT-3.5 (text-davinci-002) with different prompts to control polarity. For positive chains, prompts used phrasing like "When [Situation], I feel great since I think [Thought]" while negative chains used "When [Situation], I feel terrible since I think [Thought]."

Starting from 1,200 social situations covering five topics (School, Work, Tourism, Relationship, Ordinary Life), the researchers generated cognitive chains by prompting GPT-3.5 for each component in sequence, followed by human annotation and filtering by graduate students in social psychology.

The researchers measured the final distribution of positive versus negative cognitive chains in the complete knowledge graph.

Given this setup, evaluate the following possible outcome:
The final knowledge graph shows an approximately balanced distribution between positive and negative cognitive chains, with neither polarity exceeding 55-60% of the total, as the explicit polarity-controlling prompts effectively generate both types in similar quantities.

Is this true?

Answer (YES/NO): YES